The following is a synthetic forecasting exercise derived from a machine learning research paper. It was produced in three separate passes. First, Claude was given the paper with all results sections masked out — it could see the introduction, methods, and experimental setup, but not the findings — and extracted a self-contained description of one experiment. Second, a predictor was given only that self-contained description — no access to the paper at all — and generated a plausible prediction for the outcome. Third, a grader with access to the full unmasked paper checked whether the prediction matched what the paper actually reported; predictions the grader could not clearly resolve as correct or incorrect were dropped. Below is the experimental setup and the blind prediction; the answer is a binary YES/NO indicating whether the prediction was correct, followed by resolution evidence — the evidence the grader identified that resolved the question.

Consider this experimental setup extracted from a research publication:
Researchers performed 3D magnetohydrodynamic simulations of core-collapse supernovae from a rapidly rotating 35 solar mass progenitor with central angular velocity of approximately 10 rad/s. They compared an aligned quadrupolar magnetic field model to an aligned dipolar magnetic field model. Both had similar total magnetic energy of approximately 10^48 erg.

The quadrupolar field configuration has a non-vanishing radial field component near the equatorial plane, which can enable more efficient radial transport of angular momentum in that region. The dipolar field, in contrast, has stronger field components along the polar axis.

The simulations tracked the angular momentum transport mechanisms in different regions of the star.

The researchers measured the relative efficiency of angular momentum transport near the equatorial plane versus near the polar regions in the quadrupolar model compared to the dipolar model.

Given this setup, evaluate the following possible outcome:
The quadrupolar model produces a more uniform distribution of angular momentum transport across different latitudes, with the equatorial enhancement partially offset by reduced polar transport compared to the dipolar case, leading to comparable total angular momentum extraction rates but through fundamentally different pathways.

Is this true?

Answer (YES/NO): NO